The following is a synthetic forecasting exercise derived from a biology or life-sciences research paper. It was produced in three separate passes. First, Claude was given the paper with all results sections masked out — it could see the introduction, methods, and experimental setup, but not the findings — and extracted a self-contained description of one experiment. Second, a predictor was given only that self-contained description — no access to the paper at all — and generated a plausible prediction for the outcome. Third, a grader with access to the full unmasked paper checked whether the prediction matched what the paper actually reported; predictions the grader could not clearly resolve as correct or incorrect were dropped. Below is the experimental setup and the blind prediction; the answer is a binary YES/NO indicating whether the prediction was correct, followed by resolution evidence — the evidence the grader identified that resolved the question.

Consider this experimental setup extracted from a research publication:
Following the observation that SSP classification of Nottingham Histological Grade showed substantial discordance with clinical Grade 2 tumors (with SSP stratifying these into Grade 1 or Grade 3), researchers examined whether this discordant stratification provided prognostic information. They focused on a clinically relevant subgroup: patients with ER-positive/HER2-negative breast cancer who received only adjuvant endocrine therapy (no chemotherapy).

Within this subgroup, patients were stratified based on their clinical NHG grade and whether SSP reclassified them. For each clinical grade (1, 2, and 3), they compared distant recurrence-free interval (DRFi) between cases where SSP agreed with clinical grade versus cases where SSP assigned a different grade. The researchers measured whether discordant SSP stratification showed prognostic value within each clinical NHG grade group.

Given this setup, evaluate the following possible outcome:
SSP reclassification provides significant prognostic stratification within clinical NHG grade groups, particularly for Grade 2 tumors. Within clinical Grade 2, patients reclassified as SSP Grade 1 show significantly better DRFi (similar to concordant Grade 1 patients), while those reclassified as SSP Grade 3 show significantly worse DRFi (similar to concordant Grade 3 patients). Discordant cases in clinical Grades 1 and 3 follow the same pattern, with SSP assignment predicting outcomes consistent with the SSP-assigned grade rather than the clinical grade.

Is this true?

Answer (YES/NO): NO